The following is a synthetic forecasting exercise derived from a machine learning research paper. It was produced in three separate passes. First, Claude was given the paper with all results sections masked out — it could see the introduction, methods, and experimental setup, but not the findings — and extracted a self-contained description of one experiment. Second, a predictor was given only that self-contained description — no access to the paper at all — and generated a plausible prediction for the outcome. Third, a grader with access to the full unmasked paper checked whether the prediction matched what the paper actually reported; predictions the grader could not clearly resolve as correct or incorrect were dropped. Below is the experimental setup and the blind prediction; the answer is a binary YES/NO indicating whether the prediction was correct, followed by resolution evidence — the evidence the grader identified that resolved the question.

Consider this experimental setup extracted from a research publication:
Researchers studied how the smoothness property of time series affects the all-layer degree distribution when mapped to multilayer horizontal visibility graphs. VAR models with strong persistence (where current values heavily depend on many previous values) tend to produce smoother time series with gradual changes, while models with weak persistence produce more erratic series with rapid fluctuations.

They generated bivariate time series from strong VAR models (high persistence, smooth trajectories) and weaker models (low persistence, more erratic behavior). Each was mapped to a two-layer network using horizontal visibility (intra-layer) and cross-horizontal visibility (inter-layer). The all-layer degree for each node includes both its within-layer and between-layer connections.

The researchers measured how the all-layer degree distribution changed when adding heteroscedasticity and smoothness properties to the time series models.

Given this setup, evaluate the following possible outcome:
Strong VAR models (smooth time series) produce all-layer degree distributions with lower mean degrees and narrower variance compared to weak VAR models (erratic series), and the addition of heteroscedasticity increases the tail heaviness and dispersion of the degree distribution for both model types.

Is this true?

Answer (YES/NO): NO